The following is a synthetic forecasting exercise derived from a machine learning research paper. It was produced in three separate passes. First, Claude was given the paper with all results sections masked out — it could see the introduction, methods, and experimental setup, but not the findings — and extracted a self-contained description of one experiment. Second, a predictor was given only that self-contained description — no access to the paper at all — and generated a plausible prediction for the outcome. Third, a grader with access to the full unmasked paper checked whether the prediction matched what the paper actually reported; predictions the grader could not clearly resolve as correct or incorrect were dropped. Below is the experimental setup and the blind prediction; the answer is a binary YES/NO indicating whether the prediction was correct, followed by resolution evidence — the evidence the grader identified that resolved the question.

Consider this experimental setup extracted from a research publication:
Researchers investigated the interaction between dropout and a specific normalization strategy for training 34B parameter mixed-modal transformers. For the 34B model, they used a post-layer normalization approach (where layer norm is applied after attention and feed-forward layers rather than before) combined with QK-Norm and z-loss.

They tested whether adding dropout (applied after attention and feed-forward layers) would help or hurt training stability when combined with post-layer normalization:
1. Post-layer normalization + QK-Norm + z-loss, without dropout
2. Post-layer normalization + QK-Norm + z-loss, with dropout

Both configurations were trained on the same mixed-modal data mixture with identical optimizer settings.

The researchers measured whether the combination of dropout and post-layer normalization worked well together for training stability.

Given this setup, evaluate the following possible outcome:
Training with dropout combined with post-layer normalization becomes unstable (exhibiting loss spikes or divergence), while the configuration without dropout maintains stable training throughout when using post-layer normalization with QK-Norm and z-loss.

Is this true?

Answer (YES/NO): YES